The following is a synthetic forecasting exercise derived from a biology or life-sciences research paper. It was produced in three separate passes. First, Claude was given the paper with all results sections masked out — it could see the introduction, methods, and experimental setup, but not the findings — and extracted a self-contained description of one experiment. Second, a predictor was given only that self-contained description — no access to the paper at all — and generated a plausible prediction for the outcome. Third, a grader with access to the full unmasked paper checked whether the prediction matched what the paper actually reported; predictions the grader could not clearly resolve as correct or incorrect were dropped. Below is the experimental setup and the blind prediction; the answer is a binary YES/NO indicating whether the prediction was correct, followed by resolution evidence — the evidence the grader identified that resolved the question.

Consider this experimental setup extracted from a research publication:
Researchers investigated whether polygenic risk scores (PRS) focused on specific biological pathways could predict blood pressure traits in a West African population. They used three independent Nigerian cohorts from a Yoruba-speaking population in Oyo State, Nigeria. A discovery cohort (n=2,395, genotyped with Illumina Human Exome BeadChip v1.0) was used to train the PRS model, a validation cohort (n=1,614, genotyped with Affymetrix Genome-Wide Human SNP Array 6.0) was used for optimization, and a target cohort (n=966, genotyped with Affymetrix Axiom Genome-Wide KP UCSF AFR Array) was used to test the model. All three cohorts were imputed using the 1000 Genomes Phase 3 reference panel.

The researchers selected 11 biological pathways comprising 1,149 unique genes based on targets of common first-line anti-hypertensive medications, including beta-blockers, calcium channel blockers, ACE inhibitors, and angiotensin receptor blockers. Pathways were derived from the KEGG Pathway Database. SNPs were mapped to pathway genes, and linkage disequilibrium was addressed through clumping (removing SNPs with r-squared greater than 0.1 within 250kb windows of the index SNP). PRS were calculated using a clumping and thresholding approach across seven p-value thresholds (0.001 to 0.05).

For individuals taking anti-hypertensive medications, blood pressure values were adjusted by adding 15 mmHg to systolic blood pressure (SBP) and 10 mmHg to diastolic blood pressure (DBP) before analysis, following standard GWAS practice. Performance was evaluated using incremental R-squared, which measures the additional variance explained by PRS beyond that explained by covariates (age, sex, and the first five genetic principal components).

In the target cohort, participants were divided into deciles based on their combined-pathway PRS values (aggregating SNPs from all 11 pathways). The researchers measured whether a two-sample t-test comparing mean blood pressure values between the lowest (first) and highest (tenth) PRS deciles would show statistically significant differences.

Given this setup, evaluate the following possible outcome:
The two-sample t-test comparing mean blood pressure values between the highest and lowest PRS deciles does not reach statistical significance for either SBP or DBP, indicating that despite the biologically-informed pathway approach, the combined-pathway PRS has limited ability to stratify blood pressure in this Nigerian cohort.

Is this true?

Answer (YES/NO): NO